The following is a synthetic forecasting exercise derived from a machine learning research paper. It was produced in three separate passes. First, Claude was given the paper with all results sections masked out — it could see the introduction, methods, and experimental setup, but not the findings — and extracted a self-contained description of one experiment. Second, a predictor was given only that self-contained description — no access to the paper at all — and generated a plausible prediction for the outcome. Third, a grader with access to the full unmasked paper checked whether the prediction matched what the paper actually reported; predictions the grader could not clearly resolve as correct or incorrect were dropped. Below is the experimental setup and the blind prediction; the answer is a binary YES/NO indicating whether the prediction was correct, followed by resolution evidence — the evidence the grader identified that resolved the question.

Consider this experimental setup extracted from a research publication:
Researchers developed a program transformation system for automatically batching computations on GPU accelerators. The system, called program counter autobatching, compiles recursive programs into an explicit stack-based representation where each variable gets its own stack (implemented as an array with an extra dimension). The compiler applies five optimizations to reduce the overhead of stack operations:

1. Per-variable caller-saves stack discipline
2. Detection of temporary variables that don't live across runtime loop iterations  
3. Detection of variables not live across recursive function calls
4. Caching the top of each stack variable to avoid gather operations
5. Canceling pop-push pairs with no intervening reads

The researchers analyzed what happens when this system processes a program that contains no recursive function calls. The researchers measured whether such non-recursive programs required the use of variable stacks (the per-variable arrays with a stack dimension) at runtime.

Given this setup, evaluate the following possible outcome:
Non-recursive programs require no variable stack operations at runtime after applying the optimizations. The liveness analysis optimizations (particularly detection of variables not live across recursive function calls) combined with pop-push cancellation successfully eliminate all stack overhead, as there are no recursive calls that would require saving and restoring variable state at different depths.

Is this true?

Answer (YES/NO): NO